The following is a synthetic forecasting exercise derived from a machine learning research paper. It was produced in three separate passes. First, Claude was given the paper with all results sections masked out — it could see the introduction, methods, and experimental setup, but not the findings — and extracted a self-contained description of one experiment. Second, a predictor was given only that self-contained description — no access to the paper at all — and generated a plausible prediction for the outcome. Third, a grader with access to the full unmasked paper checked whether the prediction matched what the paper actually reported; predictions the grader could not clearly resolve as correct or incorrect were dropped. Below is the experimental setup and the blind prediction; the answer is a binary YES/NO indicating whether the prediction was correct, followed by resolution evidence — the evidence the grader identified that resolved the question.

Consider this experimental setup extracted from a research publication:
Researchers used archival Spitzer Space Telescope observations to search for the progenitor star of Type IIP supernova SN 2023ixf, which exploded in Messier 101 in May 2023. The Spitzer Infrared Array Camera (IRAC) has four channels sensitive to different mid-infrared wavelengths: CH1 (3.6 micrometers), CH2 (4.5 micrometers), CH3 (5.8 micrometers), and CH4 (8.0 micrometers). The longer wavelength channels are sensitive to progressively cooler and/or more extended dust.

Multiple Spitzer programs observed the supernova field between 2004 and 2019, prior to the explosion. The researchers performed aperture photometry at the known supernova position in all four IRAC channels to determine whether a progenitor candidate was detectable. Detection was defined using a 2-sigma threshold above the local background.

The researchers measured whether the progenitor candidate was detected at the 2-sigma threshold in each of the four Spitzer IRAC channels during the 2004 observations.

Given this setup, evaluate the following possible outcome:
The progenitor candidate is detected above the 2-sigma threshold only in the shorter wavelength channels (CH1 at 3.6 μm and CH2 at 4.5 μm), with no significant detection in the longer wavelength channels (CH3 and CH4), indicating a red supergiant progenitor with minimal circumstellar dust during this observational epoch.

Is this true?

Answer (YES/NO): YES